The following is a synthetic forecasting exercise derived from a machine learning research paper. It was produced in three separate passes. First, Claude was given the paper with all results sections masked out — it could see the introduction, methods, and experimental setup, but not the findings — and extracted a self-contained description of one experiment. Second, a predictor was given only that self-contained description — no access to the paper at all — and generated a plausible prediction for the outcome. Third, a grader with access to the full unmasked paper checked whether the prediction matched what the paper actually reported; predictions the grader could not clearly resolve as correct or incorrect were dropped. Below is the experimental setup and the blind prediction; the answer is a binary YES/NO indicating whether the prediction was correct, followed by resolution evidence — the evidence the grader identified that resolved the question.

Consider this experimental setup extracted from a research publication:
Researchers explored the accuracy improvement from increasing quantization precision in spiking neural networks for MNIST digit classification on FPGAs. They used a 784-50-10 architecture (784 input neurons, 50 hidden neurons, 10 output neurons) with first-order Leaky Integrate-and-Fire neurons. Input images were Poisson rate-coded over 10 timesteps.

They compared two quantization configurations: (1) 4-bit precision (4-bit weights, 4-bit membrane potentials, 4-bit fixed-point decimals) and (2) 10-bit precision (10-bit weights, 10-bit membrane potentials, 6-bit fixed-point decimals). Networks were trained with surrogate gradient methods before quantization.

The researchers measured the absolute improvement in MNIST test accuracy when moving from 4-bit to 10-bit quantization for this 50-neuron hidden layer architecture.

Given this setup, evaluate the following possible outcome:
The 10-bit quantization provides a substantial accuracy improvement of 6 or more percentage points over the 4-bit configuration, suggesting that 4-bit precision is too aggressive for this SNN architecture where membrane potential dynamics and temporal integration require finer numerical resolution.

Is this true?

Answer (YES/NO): YES